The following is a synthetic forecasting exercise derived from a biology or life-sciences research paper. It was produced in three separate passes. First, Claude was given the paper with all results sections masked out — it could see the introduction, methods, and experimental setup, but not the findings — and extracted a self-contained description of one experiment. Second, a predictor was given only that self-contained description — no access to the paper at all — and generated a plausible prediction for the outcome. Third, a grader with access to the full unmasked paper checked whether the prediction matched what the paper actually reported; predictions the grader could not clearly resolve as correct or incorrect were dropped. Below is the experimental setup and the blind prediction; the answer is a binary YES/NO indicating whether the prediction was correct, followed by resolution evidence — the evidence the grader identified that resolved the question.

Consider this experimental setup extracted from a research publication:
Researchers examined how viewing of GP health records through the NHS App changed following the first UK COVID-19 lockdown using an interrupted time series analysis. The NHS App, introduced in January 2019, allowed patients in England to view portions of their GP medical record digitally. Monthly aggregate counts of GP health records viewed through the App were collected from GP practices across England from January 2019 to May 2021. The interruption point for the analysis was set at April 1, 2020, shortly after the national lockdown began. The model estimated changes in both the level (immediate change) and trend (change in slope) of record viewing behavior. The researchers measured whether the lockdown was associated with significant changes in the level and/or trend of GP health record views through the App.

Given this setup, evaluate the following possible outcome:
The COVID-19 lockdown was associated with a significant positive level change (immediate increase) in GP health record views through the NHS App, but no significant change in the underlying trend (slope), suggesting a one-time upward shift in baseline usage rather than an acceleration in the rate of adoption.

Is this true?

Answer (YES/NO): NO